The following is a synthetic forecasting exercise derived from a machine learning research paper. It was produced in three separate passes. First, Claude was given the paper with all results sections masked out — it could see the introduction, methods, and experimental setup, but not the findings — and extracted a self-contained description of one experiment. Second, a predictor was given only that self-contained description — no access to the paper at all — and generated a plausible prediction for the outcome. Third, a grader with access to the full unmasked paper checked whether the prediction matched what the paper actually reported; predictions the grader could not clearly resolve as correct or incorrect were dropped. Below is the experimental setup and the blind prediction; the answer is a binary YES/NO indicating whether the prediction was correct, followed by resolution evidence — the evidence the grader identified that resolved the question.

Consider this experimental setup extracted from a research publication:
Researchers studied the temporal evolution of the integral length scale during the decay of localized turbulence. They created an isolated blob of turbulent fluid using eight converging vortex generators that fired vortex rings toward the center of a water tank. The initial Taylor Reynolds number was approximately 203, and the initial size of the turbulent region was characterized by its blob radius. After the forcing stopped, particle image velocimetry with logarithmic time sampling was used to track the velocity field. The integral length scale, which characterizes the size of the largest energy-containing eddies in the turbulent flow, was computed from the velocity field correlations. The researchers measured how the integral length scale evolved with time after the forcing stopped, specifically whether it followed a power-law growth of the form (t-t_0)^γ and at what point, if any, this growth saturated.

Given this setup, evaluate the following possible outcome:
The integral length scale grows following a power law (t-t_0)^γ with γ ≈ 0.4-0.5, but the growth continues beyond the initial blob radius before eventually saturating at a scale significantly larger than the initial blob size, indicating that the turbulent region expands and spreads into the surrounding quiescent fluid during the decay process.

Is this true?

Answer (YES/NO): NO